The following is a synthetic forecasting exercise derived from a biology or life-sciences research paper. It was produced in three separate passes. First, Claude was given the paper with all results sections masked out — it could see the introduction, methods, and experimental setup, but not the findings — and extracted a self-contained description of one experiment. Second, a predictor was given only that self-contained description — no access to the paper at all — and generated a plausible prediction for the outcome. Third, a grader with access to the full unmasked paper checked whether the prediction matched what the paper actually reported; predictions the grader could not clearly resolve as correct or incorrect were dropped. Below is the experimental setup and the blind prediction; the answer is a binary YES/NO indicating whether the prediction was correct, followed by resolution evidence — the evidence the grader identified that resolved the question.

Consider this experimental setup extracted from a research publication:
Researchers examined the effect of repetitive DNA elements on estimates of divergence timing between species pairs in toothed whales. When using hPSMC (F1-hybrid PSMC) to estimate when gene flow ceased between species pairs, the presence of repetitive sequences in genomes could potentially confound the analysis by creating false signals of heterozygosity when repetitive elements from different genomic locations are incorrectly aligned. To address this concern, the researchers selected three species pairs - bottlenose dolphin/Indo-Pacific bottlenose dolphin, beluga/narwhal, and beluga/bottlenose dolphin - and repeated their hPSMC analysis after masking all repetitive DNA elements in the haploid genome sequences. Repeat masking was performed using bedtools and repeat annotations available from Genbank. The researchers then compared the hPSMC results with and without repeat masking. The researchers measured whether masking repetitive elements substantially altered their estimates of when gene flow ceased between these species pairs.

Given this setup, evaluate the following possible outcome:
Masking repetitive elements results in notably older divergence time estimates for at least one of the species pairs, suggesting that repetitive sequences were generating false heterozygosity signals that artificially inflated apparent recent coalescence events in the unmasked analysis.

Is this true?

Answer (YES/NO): NO